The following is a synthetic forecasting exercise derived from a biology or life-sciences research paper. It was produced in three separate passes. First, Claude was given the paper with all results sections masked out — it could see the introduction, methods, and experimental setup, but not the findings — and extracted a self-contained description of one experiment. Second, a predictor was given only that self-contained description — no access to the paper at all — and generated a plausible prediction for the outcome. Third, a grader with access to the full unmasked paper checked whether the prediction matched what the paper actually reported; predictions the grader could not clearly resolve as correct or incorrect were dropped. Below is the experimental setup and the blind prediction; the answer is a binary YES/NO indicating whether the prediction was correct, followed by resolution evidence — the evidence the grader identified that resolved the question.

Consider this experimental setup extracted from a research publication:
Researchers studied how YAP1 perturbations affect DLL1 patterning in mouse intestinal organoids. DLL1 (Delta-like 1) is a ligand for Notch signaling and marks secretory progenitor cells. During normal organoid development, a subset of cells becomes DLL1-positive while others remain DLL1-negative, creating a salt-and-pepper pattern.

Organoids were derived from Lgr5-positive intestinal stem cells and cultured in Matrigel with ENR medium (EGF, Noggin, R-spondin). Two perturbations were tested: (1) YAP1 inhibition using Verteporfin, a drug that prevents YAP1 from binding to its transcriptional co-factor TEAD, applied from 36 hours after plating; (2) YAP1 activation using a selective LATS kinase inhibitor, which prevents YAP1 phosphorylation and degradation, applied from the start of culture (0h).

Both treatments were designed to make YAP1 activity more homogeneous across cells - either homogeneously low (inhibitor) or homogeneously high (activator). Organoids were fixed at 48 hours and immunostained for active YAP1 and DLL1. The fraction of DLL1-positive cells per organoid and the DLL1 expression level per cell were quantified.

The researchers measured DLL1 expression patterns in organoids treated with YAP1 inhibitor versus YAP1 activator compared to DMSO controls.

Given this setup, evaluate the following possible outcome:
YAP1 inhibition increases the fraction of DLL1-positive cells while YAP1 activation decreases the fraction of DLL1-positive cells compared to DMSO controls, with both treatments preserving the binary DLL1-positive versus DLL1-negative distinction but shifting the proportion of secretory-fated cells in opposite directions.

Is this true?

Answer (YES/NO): NO